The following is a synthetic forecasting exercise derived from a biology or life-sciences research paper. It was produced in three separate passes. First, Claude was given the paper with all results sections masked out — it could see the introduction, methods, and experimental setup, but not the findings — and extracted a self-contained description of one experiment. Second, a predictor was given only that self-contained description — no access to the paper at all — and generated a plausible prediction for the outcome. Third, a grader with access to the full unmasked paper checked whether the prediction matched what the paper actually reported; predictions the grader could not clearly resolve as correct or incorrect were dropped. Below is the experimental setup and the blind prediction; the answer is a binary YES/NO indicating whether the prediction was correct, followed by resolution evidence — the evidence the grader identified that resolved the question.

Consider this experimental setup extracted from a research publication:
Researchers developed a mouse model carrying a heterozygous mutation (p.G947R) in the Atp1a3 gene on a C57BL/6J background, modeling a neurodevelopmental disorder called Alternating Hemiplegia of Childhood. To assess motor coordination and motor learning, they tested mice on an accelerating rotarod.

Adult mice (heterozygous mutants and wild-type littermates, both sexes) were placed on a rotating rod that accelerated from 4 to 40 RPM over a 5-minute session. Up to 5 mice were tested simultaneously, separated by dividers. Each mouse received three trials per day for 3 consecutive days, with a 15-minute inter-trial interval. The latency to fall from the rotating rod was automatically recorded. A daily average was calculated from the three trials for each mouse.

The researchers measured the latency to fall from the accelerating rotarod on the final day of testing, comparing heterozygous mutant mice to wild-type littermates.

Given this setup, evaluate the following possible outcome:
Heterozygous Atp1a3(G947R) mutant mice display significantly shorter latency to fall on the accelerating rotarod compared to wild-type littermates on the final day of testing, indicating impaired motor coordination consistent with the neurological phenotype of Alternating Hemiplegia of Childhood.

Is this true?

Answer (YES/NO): NO